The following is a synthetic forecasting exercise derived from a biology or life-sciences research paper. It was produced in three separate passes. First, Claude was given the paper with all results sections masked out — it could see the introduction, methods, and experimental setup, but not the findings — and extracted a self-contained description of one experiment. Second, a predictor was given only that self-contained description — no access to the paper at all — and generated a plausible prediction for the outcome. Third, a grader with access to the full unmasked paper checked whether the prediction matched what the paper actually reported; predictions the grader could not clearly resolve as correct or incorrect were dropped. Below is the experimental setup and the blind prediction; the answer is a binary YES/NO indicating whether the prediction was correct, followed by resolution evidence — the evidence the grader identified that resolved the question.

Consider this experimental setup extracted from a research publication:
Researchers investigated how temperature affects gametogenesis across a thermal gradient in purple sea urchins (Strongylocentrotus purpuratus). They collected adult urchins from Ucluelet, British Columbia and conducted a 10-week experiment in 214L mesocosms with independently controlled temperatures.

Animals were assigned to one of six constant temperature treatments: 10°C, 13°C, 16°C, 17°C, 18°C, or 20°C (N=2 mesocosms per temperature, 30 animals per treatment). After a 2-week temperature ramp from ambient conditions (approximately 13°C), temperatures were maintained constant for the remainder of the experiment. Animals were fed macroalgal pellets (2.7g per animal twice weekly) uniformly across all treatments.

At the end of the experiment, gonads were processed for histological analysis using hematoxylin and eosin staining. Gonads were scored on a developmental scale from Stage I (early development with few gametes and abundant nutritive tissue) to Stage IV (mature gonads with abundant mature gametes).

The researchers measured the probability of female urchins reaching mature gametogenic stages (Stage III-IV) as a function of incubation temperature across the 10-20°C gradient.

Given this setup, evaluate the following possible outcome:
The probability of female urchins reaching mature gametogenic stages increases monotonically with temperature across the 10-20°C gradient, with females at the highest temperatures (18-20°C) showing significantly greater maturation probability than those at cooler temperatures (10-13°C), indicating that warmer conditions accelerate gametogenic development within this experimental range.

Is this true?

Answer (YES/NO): NO